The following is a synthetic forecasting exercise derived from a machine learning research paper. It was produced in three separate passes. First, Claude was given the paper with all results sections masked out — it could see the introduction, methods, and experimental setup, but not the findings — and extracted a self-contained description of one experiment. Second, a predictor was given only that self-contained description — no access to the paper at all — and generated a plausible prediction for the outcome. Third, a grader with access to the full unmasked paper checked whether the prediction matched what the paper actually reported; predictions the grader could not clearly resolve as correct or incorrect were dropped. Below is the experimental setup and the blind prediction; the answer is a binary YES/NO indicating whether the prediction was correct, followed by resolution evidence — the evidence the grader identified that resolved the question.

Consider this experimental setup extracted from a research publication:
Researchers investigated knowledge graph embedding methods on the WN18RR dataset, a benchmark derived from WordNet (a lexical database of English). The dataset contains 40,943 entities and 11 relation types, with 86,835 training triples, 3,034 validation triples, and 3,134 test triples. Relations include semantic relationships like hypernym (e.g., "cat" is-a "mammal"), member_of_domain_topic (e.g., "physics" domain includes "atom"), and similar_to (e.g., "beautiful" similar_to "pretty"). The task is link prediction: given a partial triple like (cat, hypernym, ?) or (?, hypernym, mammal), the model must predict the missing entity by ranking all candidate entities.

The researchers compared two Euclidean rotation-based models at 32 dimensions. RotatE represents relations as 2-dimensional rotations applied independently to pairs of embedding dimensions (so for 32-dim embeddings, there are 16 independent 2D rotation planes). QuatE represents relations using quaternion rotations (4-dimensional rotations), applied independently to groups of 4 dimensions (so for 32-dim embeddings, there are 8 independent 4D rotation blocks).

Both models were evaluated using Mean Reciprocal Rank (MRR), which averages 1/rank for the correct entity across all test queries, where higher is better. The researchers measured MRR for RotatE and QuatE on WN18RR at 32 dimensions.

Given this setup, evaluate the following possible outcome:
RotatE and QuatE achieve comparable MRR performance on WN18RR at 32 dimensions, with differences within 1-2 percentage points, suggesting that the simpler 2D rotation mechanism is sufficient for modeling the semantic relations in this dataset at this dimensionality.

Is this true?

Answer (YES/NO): NO